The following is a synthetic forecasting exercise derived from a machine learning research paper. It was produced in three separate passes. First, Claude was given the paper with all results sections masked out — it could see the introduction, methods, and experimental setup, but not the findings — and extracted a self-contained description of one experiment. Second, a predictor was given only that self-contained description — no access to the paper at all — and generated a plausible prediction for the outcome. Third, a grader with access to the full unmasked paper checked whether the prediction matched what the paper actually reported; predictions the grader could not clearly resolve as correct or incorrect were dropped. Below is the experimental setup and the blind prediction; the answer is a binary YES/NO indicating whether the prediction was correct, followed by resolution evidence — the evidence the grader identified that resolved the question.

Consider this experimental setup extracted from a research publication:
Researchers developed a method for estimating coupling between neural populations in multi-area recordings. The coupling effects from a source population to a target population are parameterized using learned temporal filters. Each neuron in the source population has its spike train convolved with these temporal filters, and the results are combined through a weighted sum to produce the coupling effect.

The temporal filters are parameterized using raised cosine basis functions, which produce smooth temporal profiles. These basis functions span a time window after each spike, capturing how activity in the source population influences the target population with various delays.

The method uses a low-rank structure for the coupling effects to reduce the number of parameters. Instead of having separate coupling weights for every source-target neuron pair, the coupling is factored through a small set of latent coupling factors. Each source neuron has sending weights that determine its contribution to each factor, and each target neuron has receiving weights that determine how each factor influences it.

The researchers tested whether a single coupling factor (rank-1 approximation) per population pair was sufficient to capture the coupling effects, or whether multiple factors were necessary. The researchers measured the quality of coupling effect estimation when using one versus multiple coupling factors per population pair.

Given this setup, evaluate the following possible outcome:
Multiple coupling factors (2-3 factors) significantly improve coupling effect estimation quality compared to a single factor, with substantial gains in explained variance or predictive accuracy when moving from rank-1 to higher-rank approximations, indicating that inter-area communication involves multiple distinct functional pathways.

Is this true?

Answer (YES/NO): NO